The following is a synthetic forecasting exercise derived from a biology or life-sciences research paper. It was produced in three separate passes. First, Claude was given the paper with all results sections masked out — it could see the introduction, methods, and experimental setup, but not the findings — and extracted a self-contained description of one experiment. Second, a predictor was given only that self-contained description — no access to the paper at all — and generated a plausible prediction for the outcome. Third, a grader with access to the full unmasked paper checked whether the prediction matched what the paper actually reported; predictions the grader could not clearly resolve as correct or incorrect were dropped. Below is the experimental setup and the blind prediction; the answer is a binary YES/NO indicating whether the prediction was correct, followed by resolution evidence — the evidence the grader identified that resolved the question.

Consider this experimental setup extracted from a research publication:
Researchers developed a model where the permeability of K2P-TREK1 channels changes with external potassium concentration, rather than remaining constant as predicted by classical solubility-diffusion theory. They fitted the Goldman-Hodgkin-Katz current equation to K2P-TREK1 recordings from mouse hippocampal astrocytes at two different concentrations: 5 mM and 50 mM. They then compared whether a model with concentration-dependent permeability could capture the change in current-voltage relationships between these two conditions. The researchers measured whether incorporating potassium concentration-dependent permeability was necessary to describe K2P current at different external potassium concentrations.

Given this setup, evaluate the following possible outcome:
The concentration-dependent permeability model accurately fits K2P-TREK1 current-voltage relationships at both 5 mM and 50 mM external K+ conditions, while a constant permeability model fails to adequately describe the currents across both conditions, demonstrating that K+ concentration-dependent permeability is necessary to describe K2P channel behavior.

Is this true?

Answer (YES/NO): YES